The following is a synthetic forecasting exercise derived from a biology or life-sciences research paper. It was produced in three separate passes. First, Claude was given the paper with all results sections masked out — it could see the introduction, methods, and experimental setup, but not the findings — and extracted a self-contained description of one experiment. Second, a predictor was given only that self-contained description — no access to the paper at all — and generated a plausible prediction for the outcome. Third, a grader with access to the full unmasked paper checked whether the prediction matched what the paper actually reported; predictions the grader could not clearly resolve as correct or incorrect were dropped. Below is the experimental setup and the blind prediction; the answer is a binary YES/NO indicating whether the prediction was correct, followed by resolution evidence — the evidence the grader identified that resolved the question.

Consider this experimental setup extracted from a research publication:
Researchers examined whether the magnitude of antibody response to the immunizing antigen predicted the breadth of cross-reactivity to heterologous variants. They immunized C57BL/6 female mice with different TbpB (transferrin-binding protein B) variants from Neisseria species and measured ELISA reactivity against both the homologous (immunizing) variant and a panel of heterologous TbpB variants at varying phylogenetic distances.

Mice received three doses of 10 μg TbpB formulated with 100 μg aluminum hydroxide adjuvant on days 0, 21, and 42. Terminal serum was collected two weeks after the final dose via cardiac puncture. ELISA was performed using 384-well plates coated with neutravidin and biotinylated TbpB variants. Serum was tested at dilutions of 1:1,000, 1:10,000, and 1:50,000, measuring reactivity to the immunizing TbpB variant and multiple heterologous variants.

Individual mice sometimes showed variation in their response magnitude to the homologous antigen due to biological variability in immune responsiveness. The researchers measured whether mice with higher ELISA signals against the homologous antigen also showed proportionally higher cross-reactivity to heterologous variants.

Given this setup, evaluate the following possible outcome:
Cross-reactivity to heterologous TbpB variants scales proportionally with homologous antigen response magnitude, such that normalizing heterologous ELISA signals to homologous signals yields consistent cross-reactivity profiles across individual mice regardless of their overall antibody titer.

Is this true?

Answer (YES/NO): NO